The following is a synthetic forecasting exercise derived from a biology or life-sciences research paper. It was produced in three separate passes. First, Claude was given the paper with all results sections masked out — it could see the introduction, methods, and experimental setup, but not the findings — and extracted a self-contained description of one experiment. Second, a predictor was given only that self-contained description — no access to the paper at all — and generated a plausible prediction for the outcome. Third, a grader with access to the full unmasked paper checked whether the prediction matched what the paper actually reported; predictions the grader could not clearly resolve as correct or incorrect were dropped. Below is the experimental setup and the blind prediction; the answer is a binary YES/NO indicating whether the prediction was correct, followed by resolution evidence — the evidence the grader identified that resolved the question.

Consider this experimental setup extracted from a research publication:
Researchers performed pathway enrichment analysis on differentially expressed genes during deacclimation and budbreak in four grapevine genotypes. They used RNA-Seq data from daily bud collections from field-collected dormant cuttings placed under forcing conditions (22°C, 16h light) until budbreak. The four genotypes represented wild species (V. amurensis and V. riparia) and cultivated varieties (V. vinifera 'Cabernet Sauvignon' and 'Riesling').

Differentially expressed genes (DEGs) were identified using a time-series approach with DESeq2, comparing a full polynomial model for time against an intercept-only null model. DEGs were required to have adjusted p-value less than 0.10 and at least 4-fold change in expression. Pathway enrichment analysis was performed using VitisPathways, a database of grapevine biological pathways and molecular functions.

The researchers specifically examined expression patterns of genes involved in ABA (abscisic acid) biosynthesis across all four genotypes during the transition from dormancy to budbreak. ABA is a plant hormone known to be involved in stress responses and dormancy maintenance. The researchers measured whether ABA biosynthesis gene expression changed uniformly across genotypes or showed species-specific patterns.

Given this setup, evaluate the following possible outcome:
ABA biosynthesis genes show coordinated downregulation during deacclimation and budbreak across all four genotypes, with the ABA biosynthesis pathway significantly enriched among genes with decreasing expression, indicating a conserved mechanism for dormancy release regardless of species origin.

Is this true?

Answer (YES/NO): YES